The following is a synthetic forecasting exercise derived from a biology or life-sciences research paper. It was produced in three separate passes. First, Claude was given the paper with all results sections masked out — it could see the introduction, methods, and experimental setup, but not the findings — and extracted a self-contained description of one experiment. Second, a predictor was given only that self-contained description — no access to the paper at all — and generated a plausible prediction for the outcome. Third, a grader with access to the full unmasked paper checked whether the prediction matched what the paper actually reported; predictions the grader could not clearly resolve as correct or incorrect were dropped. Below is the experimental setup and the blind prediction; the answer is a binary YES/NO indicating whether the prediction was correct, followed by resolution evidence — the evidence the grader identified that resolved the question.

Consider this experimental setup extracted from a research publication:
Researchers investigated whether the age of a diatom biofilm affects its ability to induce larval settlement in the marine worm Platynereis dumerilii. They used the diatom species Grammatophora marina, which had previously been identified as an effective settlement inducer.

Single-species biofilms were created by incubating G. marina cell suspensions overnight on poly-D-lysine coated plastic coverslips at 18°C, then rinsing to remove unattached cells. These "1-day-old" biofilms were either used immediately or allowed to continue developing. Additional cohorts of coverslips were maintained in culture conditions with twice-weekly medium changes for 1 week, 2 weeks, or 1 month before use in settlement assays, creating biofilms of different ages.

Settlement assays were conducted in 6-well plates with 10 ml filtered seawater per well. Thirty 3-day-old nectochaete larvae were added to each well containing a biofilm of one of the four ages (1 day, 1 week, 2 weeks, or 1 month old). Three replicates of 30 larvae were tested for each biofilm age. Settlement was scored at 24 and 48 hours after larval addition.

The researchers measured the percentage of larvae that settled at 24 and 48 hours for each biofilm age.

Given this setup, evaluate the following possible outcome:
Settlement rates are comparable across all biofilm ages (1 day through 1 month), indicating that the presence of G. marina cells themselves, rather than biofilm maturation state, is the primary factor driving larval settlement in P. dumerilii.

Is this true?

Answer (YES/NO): YES